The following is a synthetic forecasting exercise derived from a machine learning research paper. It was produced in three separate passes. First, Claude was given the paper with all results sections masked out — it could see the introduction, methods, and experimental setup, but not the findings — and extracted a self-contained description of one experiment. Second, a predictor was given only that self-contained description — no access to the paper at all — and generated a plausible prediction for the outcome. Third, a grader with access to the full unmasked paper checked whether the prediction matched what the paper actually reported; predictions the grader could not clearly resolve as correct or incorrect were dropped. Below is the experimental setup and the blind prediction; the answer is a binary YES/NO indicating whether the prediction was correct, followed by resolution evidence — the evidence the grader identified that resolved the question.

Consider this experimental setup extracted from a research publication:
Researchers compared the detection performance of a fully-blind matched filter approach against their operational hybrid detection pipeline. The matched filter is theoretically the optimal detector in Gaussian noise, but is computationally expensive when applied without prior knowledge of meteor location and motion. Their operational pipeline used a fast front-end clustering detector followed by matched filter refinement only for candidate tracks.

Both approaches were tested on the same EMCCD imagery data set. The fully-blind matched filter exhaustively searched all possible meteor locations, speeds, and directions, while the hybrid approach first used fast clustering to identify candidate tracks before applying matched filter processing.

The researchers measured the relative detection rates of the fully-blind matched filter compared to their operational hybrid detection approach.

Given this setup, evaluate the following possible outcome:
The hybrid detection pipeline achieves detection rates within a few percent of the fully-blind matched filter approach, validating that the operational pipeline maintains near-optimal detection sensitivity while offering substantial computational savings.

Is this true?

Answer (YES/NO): NO